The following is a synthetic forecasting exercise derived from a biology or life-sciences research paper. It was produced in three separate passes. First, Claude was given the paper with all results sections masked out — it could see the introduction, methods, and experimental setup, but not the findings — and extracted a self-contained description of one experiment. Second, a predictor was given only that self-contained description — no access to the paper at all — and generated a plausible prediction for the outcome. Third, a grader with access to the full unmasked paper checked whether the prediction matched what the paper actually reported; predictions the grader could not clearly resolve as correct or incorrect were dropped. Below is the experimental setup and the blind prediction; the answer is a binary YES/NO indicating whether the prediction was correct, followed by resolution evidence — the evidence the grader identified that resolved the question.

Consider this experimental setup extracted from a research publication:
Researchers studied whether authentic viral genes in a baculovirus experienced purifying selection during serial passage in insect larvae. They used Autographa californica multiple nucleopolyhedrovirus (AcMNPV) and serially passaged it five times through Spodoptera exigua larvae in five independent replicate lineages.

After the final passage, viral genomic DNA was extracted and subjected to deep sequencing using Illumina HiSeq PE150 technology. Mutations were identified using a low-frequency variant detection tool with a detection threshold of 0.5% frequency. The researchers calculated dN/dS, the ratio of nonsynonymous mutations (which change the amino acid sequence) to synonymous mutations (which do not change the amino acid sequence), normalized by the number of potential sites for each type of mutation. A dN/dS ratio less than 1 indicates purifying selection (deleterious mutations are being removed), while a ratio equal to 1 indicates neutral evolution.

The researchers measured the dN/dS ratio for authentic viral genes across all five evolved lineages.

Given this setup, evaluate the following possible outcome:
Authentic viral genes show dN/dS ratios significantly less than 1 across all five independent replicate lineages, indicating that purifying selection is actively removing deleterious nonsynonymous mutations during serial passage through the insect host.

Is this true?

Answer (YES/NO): YES